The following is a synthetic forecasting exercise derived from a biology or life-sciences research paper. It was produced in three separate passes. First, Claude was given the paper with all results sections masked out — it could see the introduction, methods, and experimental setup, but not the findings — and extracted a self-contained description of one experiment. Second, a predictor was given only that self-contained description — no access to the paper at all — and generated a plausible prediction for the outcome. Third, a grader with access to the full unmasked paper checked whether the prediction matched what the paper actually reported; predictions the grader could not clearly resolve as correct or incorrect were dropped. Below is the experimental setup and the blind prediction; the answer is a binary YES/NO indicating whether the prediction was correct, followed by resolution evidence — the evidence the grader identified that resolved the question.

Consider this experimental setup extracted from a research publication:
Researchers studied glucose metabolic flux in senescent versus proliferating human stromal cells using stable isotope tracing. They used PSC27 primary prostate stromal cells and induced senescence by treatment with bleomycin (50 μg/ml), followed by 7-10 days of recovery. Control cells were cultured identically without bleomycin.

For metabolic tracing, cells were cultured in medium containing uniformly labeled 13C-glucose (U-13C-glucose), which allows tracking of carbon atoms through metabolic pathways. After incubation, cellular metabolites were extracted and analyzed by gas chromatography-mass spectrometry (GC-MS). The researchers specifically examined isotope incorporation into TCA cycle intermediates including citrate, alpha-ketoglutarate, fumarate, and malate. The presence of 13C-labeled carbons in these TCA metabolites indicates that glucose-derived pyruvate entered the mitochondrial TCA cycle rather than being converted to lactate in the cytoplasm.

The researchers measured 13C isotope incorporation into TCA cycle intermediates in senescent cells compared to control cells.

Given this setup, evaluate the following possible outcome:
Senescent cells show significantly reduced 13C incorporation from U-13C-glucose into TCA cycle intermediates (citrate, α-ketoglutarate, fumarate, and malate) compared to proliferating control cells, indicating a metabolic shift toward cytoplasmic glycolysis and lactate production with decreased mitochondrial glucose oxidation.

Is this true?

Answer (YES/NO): NO